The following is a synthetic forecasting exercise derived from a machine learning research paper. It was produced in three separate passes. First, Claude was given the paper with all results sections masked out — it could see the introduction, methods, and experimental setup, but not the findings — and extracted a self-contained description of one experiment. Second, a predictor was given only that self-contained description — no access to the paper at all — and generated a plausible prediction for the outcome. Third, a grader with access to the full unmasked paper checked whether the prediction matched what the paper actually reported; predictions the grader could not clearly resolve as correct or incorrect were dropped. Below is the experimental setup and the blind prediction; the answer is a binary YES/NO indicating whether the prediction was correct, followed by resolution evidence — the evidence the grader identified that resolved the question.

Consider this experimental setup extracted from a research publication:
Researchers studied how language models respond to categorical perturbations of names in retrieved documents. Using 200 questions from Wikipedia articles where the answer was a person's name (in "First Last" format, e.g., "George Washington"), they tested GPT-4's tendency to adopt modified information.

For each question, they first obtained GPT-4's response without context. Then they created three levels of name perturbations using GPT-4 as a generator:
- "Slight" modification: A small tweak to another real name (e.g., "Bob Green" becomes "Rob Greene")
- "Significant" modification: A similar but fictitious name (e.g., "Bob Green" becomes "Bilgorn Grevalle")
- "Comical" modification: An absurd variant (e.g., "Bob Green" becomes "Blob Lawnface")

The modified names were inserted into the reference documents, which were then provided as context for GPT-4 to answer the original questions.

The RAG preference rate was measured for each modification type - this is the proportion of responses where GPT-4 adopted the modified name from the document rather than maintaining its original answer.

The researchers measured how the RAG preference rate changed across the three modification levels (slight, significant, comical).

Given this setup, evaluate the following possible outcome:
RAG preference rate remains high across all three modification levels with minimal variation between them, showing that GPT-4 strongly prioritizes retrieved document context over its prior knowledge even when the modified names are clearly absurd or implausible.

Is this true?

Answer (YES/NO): NO